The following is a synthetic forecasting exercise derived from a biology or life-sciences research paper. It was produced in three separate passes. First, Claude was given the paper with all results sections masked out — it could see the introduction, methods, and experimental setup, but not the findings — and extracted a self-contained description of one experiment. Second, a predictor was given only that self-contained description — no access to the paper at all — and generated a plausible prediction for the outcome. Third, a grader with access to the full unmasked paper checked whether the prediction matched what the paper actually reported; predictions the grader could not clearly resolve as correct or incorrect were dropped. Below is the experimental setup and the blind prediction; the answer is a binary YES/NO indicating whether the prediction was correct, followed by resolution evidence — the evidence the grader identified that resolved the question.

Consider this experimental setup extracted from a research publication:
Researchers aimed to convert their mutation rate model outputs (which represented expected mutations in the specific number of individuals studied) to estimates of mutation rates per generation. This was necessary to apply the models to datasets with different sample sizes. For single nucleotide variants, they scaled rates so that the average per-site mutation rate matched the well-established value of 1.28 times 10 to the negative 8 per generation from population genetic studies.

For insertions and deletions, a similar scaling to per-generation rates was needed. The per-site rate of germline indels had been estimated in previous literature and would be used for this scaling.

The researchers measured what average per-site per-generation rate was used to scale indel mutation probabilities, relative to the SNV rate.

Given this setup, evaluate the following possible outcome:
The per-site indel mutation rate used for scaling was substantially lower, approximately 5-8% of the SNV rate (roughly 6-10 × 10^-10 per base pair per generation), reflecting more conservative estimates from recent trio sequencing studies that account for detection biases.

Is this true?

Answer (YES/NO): YES